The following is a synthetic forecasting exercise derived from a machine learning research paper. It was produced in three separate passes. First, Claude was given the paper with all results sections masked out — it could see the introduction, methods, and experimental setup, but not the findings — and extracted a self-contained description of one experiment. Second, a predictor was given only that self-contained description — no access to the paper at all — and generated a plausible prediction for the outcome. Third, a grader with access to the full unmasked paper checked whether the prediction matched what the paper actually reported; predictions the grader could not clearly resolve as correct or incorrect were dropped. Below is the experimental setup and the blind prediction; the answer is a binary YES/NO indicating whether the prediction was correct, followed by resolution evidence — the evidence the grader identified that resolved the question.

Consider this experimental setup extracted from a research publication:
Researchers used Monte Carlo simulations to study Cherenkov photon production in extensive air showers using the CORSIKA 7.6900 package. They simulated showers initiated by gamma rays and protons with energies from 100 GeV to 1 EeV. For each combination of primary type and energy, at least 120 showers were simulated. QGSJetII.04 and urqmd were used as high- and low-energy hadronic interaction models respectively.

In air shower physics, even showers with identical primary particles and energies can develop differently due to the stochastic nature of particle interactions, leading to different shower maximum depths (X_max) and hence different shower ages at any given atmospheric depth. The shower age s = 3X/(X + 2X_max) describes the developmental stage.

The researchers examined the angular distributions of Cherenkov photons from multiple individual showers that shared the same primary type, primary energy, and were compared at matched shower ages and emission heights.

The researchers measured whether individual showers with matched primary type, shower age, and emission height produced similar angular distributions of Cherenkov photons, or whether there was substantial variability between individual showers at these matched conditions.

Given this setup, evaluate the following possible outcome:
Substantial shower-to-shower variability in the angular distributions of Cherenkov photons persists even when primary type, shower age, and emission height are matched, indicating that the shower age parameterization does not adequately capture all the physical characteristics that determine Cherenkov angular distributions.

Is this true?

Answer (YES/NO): NO